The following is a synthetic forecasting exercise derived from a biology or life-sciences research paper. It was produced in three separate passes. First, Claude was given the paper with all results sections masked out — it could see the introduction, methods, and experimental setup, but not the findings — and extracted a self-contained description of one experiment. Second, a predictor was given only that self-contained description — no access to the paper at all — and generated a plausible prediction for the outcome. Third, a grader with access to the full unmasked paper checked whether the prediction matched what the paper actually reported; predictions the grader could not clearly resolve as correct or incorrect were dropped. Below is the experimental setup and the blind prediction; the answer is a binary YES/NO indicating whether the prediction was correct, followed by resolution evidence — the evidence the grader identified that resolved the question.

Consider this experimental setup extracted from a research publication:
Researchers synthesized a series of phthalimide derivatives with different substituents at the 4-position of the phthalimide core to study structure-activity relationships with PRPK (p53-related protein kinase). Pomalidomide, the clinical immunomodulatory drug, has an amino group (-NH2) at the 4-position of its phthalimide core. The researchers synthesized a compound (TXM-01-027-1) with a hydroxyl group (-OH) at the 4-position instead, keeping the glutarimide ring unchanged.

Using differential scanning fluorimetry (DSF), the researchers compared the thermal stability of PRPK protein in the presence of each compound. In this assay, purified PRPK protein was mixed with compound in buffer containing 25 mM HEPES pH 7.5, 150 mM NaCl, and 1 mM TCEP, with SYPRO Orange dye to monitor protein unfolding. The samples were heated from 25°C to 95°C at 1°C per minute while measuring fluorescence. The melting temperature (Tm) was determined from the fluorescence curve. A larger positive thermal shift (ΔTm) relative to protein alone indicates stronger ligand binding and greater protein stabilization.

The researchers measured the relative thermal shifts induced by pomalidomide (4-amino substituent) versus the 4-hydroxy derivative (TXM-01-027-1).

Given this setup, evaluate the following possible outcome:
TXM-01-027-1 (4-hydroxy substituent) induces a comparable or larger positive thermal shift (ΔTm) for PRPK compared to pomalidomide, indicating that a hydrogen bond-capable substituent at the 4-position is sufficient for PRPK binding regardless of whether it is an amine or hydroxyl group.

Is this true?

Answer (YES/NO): YES